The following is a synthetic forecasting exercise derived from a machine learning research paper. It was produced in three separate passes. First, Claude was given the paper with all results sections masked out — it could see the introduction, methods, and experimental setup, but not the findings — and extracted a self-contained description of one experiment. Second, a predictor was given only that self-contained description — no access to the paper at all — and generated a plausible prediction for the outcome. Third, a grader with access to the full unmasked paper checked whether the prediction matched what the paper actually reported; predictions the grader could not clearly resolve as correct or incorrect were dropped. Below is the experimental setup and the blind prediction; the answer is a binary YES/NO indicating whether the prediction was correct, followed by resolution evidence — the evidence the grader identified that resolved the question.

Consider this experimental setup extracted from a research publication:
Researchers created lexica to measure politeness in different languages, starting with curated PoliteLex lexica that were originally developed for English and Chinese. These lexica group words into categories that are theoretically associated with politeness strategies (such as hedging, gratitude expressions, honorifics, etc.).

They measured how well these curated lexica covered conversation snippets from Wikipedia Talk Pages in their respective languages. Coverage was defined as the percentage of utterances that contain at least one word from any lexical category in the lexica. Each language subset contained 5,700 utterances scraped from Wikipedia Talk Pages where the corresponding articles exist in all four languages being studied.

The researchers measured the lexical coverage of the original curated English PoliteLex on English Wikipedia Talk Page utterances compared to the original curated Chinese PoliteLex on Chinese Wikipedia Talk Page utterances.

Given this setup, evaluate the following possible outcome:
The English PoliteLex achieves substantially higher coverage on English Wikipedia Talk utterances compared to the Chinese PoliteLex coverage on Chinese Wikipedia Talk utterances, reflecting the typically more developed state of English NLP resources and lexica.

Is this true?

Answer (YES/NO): YES